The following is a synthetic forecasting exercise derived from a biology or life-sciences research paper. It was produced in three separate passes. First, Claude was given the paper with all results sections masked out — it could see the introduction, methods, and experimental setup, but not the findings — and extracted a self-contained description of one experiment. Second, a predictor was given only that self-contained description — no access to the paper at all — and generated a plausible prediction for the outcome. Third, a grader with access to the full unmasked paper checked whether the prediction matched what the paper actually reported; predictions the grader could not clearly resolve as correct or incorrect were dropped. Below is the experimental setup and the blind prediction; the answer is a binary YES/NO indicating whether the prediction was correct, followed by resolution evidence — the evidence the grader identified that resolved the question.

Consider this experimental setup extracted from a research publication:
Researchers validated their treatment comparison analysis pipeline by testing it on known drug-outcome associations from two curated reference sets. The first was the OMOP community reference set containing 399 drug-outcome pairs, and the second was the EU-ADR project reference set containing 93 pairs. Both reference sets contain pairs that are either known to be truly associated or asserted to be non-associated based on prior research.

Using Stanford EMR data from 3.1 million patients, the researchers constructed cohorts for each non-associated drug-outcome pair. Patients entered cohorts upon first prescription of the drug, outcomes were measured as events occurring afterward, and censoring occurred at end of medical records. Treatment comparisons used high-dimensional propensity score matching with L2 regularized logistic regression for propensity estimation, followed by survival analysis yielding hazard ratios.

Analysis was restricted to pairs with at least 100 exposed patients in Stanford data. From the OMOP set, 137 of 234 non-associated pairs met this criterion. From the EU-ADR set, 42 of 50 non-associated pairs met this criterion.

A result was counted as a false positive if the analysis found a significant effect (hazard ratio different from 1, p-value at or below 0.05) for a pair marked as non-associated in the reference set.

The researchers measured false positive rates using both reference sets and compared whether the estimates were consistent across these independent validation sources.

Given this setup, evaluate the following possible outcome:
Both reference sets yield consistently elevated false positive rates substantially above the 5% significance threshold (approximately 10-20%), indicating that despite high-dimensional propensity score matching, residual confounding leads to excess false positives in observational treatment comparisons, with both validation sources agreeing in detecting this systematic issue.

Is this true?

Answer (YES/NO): YES